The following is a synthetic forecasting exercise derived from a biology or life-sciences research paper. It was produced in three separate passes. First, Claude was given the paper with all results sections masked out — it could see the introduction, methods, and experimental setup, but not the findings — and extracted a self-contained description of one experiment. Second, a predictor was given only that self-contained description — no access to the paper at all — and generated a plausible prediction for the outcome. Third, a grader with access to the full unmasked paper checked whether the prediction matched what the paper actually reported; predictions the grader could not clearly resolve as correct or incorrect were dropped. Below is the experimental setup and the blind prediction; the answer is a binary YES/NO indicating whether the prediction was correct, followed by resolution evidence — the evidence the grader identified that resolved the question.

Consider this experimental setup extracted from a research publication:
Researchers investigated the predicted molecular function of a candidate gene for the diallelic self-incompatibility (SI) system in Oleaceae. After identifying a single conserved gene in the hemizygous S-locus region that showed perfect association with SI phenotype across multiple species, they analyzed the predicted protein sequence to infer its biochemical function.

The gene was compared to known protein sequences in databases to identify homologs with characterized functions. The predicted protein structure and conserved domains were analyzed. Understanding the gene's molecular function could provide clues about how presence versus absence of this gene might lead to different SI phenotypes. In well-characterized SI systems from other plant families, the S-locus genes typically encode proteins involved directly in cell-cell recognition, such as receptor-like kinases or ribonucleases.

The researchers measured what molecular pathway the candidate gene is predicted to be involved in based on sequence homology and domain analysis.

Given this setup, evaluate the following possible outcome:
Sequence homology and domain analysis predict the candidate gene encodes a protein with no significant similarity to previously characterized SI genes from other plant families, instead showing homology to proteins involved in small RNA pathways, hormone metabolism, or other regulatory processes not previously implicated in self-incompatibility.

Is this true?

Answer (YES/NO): YES